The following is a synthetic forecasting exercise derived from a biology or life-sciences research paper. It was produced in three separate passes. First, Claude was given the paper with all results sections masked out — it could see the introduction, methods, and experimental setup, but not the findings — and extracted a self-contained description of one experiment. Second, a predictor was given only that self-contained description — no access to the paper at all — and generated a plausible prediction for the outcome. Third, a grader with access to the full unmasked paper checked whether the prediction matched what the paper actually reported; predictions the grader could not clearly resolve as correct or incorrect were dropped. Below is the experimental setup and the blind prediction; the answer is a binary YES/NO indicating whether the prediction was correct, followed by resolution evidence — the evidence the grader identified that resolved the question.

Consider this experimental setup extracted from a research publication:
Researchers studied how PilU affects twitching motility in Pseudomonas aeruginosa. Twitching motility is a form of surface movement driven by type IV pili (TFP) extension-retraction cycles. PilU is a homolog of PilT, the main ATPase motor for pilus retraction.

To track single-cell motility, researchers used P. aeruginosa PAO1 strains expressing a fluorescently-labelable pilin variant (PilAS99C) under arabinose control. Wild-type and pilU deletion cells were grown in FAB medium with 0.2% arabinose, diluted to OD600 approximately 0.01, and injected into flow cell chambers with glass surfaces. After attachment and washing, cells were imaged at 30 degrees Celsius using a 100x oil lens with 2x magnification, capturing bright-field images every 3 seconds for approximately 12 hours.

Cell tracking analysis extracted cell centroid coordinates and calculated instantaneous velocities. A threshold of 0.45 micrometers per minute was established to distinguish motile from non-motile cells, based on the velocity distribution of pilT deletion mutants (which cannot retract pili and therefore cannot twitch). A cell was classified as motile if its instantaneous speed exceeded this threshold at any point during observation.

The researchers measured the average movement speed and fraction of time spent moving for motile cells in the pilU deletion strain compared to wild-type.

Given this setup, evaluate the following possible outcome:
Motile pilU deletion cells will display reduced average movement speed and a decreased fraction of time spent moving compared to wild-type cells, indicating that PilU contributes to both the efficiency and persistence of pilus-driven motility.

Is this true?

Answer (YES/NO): YES